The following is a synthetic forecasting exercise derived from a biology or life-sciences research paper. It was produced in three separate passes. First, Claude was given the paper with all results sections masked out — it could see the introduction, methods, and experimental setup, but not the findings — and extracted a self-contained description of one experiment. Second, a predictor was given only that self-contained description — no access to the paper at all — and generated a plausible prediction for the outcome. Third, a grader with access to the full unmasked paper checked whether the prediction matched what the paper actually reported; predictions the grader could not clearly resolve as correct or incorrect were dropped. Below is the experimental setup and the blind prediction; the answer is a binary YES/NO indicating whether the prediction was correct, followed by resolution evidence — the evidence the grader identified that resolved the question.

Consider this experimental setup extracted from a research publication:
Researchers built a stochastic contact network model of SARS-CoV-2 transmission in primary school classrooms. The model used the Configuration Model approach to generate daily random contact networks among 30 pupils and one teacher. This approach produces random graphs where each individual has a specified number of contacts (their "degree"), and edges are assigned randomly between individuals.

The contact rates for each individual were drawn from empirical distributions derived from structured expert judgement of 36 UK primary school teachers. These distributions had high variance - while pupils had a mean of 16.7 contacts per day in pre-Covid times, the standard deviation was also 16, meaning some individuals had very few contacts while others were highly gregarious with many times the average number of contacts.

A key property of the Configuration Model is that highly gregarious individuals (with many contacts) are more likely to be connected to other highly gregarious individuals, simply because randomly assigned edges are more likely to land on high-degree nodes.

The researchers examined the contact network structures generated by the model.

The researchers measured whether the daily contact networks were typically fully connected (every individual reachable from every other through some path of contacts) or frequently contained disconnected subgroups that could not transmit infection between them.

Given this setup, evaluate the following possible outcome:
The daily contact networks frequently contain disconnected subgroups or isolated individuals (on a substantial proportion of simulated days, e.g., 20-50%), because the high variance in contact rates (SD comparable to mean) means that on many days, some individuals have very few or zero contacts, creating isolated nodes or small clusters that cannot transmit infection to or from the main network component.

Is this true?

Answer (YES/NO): NO